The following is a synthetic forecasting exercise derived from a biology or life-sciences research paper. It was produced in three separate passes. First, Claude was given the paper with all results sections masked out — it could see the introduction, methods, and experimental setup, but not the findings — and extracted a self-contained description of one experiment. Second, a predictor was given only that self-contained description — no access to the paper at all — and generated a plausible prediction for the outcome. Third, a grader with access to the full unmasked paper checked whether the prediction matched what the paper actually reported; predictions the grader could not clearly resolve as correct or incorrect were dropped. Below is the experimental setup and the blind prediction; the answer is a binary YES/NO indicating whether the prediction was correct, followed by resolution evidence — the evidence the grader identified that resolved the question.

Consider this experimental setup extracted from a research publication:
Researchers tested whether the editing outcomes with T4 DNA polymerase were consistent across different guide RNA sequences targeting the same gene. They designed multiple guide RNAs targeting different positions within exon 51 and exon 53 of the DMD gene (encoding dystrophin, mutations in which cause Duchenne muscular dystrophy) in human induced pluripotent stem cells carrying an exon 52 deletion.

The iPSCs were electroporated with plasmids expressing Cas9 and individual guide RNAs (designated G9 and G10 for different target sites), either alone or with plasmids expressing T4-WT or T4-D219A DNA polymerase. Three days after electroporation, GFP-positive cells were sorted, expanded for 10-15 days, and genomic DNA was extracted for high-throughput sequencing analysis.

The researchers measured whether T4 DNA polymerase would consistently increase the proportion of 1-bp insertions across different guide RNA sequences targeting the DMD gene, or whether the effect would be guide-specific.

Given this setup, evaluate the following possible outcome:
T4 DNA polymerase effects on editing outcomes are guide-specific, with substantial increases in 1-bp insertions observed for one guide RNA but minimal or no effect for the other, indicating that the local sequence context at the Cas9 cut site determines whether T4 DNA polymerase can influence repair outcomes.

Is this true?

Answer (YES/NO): NO